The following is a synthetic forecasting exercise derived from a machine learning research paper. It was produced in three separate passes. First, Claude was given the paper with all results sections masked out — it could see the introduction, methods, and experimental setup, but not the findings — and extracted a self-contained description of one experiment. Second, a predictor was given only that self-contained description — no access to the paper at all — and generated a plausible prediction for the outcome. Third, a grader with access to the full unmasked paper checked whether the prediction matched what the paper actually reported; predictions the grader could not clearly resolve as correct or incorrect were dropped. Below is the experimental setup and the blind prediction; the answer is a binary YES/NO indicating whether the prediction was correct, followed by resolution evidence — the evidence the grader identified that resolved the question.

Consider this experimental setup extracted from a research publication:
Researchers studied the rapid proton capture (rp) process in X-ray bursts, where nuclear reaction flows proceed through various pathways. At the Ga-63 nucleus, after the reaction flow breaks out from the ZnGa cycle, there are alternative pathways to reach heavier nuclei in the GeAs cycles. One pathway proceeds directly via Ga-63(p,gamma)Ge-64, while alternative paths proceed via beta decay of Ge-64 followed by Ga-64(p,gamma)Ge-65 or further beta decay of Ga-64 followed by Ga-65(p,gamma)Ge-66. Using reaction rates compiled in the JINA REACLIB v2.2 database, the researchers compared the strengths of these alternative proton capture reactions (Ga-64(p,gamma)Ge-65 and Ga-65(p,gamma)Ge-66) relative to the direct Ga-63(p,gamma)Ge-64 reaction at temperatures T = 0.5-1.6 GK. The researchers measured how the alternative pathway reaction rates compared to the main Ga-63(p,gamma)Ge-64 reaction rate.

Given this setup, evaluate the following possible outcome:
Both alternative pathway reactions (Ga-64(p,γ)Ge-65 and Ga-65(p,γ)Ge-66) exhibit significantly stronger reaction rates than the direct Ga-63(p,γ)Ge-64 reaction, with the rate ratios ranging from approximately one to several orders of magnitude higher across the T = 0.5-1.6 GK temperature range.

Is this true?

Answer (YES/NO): NO